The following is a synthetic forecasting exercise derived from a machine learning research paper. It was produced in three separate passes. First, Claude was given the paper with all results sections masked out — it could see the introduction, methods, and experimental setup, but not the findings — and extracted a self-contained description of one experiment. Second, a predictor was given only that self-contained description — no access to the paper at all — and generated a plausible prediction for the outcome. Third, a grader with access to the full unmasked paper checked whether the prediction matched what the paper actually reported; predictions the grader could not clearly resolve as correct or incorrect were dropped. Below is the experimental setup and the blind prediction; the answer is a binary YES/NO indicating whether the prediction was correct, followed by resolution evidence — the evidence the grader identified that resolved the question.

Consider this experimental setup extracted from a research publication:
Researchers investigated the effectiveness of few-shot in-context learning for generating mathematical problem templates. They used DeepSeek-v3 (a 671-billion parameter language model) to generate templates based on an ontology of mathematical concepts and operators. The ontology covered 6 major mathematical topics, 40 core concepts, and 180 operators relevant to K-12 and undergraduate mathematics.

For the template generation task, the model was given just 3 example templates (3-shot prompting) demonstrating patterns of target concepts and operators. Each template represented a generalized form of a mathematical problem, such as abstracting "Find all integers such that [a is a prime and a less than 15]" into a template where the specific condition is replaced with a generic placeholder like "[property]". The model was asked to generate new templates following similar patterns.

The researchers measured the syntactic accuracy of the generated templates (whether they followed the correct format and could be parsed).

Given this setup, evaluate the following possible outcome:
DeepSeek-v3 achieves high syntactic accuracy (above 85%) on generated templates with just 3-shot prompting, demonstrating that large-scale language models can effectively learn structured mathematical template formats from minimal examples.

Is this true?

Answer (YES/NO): YES